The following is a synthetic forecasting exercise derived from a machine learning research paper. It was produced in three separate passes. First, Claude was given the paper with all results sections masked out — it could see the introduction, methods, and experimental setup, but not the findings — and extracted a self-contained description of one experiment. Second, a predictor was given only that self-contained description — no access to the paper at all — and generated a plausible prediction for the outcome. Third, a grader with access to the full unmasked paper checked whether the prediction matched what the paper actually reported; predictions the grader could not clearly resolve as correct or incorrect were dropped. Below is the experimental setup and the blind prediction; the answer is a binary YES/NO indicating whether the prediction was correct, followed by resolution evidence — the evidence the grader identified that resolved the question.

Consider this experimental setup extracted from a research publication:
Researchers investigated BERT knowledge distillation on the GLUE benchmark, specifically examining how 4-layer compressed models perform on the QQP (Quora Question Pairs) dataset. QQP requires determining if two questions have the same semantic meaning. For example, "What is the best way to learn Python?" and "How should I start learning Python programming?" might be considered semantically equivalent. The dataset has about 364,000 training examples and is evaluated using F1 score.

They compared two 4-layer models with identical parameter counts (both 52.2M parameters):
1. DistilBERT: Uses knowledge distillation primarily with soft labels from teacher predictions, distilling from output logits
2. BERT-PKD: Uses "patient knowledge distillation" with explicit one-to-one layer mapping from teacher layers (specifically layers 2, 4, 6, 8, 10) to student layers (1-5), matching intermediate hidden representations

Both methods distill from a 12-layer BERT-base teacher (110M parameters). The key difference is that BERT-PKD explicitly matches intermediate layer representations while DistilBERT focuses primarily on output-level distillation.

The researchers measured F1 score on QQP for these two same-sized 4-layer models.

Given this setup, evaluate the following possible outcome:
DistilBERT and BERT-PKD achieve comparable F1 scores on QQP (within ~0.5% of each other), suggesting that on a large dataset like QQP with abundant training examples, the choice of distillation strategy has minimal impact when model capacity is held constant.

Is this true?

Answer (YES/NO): NO